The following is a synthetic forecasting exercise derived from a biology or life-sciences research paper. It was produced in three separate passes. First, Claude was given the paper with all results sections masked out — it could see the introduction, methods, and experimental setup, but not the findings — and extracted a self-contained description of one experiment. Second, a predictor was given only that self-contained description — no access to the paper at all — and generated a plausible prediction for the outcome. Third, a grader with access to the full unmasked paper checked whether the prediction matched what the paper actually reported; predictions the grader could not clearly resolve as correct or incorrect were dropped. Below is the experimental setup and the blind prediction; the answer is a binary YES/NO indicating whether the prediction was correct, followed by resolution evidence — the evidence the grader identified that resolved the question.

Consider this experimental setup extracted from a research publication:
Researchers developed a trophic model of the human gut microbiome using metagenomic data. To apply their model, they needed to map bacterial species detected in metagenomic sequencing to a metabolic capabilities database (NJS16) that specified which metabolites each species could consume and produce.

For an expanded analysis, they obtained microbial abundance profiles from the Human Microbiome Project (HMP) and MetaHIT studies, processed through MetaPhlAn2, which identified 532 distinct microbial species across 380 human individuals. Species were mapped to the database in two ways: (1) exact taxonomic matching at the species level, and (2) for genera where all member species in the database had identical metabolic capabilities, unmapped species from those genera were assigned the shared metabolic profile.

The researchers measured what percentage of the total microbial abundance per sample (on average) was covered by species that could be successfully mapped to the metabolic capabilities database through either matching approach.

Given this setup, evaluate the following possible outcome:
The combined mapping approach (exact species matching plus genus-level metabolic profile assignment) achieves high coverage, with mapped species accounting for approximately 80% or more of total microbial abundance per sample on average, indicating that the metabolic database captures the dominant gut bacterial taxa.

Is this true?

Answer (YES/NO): YES